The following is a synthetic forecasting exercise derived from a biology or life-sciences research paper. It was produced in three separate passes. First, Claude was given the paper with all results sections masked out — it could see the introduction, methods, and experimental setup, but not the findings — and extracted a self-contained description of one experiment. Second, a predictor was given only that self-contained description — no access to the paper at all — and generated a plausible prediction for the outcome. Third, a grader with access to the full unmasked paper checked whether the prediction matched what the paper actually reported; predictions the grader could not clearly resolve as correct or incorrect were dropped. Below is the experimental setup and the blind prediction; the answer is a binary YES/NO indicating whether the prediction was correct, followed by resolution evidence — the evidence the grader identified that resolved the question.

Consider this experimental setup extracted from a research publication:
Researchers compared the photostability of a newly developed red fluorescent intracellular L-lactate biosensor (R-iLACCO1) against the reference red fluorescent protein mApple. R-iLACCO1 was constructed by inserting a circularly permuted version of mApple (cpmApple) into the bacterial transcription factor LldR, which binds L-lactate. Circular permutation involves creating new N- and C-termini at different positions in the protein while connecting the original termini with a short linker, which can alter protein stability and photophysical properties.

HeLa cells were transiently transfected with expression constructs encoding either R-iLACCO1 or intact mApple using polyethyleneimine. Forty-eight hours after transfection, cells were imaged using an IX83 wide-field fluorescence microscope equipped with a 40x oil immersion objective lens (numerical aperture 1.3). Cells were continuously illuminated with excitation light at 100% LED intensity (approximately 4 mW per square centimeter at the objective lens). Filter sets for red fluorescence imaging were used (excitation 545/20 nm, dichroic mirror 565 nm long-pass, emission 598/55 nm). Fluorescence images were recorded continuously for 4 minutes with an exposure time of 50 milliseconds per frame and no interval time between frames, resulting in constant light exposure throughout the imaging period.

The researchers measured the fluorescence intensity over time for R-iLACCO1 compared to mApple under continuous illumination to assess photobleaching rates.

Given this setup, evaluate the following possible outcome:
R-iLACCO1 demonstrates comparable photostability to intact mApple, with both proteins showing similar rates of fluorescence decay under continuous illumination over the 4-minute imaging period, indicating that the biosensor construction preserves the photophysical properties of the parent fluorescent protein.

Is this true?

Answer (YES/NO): NO